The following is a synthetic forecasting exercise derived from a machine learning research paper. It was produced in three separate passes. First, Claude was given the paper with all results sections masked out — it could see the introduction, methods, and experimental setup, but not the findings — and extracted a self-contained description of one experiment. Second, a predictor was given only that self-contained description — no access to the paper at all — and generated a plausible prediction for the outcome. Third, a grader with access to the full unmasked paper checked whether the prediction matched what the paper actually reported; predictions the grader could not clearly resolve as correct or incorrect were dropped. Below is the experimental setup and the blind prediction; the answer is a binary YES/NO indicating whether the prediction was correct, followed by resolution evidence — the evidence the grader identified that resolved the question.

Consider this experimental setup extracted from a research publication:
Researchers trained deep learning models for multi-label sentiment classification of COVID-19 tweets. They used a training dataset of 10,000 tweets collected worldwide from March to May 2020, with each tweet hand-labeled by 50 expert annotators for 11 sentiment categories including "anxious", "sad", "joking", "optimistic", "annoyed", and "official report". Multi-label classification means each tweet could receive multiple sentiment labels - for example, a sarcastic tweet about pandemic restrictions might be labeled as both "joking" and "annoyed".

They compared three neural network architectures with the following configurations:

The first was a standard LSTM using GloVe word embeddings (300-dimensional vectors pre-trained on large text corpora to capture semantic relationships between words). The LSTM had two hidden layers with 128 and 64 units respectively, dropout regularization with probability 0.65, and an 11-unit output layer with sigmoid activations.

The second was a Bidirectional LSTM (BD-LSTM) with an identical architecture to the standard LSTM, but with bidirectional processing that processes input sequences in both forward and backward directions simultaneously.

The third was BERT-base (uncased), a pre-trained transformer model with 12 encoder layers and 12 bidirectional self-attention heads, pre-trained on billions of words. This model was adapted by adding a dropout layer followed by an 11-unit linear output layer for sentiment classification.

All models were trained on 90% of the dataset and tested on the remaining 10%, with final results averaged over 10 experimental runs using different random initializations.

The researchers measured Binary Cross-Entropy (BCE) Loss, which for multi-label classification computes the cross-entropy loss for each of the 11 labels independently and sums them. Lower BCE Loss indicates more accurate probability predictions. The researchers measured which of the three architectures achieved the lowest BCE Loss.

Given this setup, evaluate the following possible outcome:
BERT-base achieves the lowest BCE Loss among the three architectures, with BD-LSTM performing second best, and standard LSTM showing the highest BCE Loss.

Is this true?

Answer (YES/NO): NO